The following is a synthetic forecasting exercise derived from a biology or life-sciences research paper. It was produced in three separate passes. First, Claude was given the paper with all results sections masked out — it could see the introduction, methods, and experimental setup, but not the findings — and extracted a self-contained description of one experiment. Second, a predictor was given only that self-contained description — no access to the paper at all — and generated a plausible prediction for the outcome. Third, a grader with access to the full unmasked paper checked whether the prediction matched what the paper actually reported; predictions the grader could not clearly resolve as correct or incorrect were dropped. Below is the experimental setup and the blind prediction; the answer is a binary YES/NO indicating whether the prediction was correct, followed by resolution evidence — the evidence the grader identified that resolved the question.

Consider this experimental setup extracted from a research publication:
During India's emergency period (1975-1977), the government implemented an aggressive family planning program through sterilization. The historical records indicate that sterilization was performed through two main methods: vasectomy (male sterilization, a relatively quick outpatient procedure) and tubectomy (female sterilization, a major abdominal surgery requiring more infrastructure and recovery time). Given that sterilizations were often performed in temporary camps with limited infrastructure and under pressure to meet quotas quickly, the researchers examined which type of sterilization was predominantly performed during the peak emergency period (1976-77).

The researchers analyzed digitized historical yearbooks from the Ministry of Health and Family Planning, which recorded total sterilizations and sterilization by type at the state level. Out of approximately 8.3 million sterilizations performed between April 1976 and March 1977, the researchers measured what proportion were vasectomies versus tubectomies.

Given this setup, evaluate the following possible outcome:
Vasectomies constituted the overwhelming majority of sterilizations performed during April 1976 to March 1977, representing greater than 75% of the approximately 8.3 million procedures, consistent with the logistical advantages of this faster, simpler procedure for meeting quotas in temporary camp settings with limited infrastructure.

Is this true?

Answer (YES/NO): NO